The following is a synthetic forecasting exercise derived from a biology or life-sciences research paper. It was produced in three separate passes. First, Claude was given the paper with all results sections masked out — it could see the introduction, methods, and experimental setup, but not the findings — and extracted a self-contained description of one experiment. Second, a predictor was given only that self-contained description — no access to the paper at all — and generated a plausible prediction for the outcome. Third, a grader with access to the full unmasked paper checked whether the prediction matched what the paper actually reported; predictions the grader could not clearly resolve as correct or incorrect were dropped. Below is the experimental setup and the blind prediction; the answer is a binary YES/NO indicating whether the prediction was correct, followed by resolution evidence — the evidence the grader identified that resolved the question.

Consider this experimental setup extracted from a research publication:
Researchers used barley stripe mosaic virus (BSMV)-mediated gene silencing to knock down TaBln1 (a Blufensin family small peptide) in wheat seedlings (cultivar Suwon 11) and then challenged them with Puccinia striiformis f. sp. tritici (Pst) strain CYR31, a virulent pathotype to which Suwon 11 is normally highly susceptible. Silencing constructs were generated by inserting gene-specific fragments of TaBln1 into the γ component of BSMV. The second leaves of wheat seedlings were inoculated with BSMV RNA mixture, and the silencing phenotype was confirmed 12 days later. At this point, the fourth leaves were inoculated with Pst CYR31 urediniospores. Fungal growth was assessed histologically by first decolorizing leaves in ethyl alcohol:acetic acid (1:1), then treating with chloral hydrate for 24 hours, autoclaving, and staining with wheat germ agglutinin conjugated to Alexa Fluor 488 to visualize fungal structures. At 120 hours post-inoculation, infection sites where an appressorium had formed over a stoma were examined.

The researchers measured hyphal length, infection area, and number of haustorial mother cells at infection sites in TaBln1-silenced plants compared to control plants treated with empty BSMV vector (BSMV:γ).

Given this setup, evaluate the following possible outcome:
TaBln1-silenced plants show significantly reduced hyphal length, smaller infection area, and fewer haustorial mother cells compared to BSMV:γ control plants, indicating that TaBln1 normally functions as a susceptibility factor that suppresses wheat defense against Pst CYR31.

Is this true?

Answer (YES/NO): NO